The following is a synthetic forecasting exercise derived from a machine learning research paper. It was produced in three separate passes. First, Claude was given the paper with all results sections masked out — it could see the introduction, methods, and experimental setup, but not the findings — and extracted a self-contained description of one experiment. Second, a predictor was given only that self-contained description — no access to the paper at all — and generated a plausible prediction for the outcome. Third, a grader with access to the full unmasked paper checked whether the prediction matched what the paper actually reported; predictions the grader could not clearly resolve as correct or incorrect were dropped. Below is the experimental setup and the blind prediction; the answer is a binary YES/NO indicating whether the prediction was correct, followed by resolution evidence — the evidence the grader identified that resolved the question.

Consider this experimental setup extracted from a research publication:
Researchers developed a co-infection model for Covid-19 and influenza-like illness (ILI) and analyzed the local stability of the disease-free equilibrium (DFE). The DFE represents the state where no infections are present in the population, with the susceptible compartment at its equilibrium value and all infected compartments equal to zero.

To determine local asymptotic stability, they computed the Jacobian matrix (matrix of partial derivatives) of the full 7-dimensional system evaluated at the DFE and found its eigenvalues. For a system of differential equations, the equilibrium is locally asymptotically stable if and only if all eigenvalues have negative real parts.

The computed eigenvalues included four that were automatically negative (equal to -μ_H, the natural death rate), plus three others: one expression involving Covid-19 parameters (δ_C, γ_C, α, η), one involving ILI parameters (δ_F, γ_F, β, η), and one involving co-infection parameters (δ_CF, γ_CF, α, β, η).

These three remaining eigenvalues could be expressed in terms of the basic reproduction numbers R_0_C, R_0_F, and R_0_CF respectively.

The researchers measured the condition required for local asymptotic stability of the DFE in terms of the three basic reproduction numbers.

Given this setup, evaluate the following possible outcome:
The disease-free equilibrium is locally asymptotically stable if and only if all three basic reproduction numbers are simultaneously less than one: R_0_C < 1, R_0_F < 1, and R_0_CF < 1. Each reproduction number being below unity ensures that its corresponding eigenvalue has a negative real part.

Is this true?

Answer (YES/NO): YES